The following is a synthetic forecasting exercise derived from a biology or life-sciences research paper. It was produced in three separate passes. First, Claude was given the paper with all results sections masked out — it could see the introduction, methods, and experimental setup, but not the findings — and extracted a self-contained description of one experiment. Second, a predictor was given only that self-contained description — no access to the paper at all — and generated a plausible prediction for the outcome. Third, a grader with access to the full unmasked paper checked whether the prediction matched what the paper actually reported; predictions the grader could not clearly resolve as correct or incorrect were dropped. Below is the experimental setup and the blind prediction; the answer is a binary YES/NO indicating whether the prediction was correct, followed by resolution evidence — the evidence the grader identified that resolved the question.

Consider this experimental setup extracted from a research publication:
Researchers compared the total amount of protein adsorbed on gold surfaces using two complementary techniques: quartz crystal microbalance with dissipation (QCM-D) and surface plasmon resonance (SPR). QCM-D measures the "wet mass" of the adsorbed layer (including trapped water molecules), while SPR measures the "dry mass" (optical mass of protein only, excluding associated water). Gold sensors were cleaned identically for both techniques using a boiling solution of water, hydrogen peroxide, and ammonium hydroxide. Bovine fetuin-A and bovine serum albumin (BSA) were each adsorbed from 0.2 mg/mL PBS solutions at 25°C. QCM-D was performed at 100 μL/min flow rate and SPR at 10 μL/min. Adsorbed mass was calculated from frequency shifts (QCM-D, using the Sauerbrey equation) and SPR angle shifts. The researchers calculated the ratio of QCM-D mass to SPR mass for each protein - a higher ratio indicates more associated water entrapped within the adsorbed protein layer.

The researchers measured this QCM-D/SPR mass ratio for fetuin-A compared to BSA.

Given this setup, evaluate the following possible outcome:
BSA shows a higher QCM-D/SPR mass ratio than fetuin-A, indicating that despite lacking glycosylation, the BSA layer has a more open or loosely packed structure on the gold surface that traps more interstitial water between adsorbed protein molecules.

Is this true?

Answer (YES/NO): NO